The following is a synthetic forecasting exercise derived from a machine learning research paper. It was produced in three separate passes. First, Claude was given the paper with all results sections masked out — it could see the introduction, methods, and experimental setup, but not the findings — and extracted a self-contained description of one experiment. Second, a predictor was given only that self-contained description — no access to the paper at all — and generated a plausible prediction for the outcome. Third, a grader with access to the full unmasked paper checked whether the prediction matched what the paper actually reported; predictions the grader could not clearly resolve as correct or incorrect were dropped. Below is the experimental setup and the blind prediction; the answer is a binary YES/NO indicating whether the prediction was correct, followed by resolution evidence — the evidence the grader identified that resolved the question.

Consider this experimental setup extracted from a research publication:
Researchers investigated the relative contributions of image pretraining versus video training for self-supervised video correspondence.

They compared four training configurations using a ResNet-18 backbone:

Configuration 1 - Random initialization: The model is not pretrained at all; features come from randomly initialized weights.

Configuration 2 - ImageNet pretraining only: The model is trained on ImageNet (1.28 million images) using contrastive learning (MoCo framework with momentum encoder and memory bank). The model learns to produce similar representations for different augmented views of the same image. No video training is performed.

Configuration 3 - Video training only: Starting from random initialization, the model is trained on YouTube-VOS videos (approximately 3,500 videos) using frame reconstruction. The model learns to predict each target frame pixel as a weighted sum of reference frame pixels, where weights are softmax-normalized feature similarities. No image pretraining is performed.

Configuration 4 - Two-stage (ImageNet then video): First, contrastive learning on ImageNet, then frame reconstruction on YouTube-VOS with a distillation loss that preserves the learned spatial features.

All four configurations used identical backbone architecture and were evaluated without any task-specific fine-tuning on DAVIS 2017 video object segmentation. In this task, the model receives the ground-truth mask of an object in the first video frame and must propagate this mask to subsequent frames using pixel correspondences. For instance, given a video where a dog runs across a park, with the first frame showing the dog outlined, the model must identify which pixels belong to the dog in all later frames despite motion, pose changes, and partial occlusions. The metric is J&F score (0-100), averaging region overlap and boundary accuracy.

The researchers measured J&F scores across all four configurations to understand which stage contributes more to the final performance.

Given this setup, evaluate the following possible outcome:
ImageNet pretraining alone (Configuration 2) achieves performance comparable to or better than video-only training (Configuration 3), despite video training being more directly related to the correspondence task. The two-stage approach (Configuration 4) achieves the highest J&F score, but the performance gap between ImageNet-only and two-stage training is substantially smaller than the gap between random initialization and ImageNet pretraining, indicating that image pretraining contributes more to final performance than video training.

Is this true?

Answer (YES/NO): NO